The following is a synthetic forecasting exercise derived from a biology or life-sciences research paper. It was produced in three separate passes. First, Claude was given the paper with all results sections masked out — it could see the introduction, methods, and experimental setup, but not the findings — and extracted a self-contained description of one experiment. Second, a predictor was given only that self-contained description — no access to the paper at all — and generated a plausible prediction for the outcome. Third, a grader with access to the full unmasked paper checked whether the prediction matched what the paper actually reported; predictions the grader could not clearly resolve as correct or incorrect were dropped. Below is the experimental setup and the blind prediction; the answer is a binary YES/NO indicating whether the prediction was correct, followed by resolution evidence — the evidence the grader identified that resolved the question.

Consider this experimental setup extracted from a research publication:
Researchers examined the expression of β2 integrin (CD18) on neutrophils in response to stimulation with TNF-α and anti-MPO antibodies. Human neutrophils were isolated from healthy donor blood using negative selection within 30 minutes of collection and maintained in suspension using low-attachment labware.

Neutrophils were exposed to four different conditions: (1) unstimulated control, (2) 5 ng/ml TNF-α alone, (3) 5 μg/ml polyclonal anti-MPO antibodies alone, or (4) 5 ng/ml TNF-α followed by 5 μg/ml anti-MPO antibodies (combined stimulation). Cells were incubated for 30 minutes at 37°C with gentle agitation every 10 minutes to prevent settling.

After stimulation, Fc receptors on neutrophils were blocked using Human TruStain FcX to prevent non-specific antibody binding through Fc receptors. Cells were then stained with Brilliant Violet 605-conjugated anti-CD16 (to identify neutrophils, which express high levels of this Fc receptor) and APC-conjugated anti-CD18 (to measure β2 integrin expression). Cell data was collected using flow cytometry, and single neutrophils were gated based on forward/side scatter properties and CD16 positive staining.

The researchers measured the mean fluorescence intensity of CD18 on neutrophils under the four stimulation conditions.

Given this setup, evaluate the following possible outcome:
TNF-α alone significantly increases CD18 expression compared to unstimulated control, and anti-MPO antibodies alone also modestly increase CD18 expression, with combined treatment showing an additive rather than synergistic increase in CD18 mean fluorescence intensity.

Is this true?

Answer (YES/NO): NO